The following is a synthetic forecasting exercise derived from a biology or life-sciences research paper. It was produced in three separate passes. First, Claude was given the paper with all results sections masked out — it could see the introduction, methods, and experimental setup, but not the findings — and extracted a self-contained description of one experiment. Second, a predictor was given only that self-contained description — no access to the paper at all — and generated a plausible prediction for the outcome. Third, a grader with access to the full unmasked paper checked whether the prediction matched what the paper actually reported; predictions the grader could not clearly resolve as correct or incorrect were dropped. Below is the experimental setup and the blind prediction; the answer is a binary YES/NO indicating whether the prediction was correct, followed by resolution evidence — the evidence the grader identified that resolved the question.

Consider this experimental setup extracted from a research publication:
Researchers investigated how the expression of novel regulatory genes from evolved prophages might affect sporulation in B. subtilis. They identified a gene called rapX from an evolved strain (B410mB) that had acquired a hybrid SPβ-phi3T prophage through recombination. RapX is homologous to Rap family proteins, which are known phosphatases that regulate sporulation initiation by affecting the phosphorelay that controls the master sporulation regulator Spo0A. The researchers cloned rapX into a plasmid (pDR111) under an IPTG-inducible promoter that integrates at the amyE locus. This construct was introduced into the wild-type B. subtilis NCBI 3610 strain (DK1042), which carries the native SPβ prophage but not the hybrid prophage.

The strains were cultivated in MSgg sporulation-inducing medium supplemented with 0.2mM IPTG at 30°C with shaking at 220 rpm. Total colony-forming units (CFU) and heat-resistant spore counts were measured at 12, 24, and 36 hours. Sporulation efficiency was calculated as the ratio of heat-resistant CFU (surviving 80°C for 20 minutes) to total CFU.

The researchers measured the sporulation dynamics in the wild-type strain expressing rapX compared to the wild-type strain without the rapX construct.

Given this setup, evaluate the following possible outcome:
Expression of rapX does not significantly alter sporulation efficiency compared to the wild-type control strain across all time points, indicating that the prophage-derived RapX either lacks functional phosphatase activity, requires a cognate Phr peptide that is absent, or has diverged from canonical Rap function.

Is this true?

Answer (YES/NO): YES